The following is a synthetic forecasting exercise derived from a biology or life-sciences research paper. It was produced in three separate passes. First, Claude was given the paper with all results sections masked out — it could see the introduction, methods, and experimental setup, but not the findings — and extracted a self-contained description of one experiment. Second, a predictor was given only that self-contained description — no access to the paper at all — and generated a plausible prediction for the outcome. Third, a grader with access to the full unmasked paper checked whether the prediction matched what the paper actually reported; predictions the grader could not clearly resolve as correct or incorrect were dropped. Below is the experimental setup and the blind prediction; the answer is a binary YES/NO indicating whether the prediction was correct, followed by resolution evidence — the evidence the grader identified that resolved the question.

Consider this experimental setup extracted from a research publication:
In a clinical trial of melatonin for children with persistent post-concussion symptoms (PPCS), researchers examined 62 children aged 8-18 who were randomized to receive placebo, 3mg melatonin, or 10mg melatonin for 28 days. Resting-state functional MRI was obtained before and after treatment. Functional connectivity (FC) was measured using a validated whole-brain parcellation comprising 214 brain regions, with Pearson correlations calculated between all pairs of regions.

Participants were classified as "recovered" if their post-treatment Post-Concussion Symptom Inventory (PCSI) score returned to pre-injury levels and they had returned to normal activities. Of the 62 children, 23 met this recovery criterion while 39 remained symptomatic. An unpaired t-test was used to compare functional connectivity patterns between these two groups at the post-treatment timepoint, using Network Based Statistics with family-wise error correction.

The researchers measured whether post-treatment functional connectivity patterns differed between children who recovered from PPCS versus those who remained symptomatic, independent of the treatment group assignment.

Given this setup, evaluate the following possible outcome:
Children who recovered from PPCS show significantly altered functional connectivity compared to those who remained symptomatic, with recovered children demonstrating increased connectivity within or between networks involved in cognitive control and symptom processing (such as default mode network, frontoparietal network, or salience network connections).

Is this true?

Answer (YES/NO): NO